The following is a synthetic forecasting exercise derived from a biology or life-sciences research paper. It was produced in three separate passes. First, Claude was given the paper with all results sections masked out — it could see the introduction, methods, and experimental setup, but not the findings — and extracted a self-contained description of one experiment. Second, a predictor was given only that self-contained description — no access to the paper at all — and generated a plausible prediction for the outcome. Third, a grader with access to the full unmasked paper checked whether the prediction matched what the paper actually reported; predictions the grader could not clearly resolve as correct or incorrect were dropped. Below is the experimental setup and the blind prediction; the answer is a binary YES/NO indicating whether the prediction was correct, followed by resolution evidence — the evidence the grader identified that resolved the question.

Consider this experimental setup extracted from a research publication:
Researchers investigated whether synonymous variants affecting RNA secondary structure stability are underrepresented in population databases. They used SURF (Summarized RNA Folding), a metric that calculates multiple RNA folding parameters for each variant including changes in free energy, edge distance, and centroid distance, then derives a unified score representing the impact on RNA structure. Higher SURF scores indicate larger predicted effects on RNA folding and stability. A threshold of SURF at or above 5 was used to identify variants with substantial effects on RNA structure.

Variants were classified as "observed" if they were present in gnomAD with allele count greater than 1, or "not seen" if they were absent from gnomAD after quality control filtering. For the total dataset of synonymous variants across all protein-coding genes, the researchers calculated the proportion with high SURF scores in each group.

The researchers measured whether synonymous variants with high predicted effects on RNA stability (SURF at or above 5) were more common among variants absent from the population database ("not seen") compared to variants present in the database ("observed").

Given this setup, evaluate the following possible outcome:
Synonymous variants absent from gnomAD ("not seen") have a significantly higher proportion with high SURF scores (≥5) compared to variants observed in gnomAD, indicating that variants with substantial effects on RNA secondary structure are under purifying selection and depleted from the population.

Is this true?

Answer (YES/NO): YES